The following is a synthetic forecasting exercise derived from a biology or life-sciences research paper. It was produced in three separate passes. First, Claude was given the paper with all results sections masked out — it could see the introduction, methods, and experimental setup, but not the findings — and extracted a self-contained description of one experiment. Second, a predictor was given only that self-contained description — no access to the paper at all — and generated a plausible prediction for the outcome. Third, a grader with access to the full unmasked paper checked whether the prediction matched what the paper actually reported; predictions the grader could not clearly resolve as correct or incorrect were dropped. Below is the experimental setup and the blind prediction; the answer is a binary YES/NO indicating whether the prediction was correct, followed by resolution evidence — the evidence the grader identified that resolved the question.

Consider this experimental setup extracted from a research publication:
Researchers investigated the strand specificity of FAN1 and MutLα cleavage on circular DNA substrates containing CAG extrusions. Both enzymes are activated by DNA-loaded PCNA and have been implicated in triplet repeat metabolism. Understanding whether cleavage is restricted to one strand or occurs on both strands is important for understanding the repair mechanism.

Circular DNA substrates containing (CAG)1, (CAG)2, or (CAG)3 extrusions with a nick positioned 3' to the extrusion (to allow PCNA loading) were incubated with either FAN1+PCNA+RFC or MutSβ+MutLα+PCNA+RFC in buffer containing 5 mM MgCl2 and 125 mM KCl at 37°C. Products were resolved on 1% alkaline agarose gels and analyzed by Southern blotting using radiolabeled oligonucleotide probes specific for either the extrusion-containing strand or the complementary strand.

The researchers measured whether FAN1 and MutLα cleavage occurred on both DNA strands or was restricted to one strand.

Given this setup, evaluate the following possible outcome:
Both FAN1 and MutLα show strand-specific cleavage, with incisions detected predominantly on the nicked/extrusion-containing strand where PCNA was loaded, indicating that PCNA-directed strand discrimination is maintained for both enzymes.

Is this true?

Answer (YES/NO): YES